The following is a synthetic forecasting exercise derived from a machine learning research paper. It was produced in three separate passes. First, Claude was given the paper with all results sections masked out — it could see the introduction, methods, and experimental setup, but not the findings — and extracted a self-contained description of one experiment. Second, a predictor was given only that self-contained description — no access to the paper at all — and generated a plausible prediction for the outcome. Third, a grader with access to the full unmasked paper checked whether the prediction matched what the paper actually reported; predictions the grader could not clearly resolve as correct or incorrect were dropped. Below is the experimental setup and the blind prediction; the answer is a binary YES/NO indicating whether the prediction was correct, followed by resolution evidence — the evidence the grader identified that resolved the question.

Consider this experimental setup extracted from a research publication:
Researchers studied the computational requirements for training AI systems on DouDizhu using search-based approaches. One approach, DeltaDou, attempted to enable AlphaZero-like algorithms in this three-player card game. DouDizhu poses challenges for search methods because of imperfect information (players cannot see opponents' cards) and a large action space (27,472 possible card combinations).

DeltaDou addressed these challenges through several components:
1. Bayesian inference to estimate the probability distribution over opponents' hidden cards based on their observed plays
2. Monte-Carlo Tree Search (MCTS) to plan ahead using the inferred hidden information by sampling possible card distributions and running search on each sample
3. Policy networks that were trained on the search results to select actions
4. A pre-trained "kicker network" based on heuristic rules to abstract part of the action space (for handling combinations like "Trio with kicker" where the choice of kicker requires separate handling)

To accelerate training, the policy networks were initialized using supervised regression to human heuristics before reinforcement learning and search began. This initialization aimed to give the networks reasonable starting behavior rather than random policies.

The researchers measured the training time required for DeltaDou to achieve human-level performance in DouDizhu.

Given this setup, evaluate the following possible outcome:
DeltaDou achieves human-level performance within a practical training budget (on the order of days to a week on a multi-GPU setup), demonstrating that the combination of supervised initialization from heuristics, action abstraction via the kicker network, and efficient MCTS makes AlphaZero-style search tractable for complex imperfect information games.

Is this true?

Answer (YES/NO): NO